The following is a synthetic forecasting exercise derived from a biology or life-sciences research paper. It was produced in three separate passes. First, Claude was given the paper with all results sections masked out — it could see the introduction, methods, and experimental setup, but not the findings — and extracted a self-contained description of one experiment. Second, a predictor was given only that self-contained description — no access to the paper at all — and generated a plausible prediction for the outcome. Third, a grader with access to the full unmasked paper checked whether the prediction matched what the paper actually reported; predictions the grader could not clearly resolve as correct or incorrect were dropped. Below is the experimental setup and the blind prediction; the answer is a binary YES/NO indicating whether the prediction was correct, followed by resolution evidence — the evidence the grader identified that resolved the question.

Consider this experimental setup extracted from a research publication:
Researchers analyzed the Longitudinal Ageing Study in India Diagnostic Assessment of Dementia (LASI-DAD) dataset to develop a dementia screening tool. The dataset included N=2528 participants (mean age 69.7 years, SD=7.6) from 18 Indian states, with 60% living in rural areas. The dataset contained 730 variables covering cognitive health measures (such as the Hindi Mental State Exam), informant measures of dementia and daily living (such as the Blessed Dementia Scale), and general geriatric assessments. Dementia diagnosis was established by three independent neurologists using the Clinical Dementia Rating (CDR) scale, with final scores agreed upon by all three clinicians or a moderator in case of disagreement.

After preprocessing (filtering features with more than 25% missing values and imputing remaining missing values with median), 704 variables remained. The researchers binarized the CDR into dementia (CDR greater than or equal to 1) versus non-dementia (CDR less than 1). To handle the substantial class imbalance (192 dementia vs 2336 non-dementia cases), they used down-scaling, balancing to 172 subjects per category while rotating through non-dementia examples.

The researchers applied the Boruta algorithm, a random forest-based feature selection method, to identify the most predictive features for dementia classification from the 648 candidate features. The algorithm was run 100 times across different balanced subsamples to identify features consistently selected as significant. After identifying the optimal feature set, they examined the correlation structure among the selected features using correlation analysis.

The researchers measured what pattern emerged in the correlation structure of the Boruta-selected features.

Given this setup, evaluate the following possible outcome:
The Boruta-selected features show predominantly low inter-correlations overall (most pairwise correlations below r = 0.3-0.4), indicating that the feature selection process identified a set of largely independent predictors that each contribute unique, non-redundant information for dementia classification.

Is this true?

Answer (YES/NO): NO